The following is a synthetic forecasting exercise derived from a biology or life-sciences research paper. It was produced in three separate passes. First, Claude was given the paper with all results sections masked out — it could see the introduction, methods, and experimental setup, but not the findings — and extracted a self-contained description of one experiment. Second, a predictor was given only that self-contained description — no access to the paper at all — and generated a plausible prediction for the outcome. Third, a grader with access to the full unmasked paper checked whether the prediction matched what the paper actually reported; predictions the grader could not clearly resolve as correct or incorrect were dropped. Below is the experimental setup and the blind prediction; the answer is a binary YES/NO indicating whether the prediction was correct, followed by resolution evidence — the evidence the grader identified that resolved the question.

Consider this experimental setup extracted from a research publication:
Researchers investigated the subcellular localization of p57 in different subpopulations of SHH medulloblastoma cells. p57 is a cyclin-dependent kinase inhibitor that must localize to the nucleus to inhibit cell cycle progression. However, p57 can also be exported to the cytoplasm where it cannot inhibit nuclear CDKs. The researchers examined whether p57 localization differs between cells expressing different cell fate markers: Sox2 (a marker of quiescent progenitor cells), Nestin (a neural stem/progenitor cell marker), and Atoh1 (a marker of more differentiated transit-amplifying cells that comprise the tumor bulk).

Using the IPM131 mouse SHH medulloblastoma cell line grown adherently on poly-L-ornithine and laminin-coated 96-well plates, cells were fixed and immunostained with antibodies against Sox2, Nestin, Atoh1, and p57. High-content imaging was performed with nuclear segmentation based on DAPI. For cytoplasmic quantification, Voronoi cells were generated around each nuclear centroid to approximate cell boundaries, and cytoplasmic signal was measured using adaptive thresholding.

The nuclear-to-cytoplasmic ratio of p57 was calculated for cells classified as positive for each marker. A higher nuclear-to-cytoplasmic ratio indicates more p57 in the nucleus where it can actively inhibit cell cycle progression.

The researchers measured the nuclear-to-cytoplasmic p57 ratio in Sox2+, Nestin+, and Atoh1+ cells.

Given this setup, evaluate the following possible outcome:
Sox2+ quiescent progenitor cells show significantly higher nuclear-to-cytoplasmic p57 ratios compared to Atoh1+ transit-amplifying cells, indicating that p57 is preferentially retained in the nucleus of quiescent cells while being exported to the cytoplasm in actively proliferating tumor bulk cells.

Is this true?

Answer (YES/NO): NO